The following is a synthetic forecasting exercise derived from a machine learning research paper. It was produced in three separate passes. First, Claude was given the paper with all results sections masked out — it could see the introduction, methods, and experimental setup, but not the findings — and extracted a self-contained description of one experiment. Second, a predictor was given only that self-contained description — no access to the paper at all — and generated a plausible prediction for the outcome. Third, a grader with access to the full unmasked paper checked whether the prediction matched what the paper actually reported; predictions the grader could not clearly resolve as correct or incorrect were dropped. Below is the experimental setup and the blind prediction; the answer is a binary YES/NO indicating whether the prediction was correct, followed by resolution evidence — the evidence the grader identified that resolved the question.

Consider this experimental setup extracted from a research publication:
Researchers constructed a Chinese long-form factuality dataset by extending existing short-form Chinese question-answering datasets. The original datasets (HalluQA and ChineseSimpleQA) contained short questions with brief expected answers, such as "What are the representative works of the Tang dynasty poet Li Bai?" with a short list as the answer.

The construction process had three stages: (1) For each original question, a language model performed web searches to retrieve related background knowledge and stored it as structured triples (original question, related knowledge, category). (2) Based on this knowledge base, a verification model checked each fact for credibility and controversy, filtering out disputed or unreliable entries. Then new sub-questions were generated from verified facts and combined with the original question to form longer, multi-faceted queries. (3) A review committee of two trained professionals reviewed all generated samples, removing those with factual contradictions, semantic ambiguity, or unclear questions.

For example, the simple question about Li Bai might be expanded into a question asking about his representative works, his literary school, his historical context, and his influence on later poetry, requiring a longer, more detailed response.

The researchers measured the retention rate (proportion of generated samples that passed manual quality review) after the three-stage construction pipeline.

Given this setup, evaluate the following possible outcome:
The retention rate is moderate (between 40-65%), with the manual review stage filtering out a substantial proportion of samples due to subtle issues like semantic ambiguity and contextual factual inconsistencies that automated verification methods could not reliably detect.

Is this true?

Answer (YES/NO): NO